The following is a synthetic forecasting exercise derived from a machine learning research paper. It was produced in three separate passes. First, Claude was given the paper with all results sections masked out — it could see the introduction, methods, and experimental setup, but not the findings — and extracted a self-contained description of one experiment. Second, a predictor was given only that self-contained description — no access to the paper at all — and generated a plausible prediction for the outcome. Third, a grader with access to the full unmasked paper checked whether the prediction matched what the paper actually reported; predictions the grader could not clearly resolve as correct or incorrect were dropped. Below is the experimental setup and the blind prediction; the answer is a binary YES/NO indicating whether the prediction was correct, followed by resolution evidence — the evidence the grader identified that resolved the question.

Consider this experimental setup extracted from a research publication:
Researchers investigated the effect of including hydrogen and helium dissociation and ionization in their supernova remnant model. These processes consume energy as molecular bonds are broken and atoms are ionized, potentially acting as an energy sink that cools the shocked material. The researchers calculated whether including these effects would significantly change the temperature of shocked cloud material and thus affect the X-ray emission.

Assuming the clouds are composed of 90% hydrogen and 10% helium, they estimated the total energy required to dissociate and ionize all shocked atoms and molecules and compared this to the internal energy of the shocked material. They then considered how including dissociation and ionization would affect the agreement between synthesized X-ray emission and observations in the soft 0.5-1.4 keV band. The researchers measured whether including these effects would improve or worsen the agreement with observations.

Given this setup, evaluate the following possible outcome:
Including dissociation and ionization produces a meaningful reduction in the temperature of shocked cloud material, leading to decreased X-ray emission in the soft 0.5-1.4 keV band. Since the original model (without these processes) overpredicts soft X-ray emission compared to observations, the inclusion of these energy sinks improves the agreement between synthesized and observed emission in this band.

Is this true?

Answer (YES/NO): NO